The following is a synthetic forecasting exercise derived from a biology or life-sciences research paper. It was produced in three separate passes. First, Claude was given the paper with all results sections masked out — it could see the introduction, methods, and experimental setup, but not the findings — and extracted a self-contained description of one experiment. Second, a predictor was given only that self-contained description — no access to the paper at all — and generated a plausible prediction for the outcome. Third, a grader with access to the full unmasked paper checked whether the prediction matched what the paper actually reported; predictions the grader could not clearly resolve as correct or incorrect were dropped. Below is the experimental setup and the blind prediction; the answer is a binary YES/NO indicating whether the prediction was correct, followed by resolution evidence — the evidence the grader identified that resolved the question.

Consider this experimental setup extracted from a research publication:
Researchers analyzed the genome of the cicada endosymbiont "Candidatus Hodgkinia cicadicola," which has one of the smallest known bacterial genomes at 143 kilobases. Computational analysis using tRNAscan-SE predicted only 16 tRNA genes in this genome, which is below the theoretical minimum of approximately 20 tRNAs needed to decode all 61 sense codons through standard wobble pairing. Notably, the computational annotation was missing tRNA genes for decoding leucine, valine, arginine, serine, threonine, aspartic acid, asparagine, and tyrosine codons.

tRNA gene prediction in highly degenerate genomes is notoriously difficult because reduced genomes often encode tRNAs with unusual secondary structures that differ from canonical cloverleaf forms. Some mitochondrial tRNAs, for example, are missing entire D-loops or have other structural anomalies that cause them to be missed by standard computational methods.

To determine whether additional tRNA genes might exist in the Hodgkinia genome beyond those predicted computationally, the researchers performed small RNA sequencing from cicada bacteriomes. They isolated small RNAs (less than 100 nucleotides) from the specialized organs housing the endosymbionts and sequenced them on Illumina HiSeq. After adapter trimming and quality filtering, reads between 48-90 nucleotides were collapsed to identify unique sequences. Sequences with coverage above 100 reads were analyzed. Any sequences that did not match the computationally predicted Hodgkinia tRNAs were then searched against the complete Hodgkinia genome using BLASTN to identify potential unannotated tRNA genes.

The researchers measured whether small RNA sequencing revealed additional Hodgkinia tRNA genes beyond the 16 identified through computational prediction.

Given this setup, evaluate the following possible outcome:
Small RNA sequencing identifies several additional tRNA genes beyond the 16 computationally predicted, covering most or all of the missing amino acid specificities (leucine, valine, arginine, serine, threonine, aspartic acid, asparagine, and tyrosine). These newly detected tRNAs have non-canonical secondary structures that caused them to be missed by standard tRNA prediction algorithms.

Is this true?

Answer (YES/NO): NO